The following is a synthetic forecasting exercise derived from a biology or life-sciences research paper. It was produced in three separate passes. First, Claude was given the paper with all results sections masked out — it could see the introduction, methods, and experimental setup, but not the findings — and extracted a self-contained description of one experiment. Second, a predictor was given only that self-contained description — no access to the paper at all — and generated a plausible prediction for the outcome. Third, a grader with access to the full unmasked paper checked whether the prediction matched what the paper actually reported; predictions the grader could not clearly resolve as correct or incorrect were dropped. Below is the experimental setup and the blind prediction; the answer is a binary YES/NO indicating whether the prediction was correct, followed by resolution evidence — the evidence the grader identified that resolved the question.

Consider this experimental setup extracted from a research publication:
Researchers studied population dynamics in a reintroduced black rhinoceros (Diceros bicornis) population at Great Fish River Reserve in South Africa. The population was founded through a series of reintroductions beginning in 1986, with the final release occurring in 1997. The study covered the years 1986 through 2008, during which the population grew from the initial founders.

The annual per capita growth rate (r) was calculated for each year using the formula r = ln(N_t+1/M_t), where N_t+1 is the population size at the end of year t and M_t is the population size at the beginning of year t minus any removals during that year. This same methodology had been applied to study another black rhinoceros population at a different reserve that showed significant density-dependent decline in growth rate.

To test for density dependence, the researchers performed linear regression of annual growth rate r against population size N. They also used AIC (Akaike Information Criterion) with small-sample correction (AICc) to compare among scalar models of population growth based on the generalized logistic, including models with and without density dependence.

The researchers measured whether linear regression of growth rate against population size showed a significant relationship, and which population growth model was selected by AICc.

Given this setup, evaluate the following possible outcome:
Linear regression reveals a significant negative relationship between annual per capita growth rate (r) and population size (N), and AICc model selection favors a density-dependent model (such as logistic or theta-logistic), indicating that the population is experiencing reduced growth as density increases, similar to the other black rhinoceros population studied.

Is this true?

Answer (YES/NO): NO